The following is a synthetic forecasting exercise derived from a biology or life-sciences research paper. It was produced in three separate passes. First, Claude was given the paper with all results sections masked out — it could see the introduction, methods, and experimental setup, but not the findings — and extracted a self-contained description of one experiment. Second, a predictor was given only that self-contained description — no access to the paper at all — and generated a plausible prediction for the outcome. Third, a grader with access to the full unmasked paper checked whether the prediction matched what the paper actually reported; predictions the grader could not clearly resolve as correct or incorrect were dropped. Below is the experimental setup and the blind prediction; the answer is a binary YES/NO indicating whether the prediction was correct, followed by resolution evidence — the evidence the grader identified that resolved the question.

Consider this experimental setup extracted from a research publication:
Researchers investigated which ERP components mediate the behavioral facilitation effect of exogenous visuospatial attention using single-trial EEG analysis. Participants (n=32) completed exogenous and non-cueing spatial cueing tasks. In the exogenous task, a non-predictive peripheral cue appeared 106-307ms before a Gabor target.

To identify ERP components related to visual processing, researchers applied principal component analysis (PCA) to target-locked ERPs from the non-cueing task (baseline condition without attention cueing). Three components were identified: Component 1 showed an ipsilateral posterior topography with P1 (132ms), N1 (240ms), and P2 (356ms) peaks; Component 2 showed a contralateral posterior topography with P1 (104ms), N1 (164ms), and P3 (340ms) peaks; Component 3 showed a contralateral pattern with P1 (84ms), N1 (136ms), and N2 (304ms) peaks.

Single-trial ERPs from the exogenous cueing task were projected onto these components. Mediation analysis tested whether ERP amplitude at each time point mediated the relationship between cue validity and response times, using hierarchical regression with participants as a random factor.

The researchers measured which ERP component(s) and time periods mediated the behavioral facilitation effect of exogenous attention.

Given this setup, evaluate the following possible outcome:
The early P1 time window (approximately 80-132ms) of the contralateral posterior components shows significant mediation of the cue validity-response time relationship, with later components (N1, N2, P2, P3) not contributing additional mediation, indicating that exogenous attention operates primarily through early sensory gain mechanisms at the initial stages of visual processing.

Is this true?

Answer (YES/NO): NO